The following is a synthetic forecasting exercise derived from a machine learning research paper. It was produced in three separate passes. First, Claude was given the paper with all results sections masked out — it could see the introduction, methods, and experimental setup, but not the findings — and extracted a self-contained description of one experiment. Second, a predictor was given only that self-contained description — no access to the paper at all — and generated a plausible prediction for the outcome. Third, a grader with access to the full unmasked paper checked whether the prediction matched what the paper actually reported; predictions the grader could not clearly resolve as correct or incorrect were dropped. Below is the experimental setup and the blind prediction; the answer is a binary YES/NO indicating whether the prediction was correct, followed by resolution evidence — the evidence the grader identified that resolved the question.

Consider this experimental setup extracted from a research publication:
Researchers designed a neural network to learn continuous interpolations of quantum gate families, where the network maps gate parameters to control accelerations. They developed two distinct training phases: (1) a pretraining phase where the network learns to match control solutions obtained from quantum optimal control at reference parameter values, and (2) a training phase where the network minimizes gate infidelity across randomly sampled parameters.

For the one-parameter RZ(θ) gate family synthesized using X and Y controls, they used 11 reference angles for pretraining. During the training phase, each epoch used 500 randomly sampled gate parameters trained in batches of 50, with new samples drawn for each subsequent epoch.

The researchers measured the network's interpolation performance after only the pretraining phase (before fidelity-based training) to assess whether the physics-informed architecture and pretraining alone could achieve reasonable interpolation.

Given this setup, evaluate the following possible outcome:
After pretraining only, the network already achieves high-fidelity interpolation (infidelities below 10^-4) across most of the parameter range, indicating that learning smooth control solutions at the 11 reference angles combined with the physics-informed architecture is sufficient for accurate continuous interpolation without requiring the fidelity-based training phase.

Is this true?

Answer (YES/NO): NO